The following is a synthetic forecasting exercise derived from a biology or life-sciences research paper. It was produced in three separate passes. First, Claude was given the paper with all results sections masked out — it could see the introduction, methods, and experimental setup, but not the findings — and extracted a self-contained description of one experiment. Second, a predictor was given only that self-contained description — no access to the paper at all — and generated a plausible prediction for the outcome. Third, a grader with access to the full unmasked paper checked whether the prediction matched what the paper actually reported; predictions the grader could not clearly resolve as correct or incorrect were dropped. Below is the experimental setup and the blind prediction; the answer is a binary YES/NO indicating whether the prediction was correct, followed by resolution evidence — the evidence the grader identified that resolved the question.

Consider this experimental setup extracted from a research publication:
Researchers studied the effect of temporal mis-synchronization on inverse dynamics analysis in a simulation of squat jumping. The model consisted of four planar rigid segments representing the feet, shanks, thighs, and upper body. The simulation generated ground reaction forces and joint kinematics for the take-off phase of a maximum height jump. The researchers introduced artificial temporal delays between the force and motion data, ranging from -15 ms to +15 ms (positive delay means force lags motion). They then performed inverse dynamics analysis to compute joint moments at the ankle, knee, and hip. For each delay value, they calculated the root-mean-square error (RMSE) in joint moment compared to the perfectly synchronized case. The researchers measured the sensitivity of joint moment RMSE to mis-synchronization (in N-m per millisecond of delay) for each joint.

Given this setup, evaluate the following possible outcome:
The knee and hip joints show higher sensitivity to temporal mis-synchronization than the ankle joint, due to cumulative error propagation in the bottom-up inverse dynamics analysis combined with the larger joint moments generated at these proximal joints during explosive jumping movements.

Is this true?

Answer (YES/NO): YES